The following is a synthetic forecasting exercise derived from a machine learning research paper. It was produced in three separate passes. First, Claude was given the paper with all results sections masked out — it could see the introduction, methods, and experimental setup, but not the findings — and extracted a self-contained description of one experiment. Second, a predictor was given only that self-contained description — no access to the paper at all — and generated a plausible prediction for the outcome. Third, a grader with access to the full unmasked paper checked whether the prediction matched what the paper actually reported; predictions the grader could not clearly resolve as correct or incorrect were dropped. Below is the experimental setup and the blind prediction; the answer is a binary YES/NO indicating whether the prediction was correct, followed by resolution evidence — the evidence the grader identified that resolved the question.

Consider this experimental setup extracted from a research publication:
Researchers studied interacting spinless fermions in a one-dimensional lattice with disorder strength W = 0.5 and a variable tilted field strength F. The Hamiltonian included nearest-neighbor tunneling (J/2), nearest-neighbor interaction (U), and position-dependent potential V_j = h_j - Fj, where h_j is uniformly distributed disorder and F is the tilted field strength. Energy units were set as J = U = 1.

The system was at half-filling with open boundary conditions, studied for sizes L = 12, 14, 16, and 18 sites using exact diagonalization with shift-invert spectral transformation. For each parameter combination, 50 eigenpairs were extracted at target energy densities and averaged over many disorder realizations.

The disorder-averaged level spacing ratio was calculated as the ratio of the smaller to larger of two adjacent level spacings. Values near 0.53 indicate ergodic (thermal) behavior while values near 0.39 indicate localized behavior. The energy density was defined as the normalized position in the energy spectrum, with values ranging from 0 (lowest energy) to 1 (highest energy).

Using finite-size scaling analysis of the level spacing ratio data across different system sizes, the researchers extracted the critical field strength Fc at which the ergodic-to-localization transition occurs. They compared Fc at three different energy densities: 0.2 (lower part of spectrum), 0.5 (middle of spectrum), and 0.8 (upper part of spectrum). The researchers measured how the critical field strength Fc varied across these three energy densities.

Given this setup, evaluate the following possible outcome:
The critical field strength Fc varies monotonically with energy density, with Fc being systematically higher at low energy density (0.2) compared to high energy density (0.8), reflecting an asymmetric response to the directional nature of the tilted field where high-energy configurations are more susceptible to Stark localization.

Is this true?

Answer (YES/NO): NO